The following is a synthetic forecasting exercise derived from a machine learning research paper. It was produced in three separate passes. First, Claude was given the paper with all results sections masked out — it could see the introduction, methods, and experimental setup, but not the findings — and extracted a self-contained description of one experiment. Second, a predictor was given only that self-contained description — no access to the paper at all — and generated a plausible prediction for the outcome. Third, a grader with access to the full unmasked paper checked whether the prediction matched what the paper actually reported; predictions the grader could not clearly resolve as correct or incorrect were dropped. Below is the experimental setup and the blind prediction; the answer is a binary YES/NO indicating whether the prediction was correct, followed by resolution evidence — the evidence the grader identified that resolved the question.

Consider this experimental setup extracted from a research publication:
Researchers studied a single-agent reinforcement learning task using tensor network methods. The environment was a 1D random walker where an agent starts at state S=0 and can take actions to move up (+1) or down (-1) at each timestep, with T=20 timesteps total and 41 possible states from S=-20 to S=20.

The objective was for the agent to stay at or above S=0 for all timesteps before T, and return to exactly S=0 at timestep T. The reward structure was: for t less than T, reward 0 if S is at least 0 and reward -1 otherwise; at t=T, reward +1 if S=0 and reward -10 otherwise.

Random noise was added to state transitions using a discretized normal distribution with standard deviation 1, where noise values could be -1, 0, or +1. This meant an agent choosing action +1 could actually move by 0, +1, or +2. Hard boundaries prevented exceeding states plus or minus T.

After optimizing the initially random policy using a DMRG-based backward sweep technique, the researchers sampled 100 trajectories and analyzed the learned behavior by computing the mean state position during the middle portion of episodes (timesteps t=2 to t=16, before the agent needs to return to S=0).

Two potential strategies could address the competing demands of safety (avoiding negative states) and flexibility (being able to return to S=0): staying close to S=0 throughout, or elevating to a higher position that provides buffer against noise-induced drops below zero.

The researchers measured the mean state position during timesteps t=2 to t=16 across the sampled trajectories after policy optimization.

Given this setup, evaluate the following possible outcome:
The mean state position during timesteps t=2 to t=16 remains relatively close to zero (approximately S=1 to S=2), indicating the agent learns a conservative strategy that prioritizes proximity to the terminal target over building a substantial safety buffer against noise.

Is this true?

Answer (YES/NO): YES